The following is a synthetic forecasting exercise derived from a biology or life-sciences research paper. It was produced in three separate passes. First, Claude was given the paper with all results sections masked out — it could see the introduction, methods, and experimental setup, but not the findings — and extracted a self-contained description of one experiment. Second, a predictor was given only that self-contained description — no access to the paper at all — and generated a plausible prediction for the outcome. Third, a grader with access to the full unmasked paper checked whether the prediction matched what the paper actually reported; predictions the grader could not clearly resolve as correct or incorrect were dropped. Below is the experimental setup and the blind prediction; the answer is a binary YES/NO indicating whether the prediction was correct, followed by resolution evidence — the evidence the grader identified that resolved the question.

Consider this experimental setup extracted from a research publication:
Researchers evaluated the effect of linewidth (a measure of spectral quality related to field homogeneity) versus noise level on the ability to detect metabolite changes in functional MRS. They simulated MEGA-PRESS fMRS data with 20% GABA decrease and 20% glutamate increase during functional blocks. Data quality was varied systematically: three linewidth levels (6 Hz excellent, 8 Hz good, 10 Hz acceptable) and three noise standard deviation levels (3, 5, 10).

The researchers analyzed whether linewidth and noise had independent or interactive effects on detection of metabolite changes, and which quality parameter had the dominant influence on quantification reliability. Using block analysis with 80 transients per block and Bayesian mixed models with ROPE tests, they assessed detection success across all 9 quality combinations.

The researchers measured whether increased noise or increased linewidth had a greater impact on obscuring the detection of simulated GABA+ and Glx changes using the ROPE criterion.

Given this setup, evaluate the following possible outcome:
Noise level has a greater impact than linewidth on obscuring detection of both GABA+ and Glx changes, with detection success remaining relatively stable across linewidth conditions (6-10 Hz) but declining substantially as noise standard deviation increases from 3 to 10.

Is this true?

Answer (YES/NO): YES